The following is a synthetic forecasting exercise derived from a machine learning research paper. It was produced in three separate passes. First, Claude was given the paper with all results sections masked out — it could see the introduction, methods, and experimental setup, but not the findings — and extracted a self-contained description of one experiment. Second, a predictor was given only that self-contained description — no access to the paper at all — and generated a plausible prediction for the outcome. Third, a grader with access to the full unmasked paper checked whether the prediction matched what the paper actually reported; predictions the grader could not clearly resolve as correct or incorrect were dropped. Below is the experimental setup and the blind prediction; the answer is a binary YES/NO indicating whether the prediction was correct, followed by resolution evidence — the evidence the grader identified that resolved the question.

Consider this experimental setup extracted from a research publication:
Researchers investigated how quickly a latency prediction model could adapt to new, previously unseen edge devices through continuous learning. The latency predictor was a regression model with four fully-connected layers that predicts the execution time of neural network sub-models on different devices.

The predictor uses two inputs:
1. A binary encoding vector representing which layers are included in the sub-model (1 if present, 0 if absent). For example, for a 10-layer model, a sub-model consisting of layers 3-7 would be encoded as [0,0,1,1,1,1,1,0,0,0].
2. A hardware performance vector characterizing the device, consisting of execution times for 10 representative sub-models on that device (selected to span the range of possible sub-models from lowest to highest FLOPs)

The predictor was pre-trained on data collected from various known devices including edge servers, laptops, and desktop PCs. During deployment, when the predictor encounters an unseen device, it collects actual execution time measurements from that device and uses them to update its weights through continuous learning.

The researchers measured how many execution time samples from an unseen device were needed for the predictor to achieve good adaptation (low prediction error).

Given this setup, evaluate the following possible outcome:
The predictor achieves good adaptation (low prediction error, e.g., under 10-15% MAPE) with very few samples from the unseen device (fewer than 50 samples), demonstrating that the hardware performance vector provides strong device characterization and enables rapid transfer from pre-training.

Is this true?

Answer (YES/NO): YES